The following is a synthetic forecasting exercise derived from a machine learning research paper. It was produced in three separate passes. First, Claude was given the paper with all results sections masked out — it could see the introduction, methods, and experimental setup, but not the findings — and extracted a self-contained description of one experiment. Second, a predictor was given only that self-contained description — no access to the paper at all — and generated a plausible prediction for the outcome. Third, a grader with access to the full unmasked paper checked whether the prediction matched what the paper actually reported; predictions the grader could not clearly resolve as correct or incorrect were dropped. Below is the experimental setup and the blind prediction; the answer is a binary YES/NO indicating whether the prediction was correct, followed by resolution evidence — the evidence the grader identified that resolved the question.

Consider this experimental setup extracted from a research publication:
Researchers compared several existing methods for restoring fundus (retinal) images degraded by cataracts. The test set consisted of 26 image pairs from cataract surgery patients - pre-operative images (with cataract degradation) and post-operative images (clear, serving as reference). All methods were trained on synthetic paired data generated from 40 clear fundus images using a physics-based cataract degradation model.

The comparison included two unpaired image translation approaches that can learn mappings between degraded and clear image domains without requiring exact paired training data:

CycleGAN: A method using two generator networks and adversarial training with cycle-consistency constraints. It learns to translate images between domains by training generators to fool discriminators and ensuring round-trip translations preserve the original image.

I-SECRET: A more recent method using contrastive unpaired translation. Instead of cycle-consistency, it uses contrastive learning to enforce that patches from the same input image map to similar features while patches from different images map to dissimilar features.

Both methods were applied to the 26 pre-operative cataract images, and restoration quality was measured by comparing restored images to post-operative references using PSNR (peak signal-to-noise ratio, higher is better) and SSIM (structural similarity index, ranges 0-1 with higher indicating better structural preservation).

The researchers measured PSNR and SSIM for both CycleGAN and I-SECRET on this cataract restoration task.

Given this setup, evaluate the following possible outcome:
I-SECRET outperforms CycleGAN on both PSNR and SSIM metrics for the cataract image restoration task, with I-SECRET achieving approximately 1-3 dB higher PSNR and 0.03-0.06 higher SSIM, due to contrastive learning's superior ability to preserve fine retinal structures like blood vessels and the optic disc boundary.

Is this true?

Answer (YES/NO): NO